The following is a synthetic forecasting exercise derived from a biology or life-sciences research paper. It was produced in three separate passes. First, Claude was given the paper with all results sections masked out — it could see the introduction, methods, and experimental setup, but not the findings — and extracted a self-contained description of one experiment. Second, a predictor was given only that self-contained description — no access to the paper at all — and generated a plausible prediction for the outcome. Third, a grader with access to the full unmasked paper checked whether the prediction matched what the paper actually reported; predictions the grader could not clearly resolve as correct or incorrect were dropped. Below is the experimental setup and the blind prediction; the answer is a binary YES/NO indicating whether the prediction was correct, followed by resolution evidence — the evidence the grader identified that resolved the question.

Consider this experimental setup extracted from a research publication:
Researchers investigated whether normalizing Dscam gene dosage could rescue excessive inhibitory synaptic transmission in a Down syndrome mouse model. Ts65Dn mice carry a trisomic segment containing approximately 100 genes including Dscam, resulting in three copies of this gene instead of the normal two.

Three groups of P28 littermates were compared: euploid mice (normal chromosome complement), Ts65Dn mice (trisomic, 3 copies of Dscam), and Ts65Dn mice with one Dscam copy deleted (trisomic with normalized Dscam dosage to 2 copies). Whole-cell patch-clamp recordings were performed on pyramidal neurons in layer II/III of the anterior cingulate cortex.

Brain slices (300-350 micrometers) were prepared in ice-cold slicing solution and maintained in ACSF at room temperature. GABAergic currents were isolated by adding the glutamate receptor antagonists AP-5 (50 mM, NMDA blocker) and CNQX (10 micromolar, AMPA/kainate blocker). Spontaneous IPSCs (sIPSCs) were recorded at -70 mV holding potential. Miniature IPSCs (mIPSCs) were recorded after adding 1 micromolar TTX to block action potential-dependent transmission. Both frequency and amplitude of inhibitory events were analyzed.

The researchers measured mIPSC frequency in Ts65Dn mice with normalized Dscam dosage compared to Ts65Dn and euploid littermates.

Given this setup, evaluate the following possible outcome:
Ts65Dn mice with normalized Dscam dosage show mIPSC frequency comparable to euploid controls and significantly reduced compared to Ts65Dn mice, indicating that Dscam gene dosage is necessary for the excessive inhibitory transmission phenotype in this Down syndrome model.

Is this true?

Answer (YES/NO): YES